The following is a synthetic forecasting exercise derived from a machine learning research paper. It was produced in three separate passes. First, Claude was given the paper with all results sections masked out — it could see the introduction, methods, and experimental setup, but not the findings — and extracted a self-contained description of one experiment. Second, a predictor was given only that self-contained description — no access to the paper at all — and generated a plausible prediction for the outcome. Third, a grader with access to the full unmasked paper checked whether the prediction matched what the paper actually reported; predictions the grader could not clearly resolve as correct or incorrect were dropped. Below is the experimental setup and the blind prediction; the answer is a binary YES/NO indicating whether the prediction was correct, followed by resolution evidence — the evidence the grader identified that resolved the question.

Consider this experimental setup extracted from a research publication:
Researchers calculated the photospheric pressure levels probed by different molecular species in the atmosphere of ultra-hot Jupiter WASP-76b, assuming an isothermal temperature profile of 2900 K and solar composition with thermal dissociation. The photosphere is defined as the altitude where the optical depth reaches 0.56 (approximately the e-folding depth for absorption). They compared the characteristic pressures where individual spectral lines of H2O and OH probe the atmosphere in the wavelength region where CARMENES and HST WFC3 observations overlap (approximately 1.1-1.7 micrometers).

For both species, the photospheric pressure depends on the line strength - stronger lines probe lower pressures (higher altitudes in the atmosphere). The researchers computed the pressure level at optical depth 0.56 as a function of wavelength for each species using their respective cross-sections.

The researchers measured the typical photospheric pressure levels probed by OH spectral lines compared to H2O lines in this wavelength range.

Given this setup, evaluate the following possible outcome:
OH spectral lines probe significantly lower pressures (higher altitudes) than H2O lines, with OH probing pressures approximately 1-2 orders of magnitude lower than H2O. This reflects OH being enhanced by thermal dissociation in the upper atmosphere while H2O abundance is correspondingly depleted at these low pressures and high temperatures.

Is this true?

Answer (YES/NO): NO